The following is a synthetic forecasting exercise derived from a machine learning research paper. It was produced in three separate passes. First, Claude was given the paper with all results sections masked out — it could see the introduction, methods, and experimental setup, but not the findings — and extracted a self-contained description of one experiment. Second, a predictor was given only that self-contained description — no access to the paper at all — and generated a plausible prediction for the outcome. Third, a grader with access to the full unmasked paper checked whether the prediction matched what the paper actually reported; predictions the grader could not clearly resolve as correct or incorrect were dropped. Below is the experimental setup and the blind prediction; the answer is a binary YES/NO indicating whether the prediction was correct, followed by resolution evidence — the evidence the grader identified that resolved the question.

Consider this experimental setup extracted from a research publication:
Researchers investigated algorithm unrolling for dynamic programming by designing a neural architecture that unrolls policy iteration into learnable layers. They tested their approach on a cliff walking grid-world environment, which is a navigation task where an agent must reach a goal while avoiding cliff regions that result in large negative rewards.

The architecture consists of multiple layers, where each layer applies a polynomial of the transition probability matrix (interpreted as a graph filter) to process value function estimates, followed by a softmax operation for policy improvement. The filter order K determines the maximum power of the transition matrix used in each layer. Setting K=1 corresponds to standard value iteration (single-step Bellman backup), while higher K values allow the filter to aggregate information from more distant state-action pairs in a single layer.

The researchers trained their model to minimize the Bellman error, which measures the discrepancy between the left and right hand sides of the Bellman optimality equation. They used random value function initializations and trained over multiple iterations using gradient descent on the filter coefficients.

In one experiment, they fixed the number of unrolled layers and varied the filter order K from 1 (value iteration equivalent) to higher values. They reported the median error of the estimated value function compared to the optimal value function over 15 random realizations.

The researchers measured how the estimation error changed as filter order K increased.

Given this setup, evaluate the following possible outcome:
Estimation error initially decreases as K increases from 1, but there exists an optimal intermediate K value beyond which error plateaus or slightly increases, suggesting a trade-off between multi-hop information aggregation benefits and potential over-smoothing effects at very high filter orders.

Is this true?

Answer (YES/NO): NO